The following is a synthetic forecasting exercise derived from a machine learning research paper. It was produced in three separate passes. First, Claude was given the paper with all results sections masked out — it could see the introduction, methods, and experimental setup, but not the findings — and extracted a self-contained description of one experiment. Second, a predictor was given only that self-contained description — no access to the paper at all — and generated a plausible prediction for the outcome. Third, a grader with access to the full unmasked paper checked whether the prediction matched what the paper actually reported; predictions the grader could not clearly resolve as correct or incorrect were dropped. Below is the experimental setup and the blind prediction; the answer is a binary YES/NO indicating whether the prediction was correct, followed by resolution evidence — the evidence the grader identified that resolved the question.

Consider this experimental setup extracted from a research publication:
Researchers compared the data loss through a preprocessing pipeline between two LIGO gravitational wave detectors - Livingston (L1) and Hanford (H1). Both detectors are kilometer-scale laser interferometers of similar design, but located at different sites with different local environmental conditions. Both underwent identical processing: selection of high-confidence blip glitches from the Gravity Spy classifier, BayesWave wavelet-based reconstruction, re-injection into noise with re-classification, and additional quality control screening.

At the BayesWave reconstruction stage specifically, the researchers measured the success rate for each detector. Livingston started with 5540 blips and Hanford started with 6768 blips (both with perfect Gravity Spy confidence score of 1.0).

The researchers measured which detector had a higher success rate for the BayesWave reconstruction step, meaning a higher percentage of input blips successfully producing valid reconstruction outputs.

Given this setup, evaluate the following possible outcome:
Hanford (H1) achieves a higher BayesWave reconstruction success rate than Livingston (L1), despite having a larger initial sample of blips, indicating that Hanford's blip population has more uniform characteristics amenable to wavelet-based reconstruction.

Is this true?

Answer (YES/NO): NO